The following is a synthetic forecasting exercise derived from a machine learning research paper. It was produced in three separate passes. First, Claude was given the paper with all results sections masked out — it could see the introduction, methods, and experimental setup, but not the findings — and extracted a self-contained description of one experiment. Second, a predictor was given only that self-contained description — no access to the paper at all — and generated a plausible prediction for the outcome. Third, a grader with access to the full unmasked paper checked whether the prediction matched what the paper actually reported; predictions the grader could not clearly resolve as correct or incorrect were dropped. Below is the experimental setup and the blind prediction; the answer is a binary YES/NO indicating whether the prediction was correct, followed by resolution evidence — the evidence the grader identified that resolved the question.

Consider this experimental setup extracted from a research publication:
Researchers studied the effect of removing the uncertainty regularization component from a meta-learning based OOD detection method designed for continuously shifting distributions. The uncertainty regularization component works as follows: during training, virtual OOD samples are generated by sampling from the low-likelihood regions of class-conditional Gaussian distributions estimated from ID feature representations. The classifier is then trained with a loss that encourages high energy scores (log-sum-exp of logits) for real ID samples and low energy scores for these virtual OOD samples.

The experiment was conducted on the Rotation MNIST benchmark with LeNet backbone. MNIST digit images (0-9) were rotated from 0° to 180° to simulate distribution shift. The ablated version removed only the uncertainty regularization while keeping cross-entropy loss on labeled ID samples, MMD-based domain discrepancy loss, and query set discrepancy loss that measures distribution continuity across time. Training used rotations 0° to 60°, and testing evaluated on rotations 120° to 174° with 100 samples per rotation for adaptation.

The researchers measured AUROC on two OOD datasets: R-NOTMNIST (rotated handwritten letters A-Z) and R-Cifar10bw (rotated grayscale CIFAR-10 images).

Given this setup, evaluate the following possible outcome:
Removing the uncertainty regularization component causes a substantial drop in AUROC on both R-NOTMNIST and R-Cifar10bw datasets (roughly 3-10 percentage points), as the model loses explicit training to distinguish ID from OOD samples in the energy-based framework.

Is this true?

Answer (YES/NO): NO